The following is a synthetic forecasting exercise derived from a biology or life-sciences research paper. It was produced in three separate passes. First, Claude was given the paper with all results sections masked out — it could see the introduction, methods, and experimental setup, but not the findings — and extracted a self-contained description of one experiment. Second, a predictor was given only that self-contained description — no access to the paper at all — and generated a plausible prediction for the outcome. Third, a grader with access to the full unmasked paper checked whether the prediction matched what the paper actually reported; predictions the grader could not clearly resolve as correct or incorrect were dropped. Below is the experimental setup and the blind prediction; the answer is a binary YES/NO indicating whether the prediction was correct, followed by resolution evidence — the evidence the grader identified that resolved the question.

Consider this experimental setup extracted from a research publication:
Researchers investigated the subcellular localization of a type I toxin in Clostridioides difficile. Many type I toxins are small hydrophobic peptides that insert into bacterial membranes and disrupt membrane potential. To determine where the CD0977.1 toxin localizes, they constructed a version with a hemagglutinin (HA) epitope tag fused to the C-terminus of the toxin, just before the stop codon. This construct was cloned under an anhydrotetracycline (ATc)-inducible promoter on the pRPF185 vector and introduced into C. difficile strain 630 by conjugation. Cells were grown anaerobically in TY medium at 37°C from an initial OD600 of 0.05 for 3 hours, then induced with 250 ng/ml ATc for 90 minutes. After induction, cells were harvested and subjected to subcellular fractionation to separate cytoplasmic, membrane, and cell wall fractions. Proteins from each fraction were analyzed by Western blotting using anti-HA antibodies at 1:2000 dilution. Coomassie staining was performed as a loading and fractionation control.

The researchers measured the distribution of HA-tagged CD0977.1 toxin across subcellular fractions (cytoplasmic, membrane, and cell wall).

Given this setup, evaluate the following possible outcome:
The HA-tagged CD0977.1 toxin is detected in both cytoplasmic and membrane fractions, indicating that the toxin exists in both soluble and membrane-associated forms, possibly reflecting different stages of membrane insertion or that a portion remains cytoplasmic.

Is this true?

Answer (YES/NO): NO